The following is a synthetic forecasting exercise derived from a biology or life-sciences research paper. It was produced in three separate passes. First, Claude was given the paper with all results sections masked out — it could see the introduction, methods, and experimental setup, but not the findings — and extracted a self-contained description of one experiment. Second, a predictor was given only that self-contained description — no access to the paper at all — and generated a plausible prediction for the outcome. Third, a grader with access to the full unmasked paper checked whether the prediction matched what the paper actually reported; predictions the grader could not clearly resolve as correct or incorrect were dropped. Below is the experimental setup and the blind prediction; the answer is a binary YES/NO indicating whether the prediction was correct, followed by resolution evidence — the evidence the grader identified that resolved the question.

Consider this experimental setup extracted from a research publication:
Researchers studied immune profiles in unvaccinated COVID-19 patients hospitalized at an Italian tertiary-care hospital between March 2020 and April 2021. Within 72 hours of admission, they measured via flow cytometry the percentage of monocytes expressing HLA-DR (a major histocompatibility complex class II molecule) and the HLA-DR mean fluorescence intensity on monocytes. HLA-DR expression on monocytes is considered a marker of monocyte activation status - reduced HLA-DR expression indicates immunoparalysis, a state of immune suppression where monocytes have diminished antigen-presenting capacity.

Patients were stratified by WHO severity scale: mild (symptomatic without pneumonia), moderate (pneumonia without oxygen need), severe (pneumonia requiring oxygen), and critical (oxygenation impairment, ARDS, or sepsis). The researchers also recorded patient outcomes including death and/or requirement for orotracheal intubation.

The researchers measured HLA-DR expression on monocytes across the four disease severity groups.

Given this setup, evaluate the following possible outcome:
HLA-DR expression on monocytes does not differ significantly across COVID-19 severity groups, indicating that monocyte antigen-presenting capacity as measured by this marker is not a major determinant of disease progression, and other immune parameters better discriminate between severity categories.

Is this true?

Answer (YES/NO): NO